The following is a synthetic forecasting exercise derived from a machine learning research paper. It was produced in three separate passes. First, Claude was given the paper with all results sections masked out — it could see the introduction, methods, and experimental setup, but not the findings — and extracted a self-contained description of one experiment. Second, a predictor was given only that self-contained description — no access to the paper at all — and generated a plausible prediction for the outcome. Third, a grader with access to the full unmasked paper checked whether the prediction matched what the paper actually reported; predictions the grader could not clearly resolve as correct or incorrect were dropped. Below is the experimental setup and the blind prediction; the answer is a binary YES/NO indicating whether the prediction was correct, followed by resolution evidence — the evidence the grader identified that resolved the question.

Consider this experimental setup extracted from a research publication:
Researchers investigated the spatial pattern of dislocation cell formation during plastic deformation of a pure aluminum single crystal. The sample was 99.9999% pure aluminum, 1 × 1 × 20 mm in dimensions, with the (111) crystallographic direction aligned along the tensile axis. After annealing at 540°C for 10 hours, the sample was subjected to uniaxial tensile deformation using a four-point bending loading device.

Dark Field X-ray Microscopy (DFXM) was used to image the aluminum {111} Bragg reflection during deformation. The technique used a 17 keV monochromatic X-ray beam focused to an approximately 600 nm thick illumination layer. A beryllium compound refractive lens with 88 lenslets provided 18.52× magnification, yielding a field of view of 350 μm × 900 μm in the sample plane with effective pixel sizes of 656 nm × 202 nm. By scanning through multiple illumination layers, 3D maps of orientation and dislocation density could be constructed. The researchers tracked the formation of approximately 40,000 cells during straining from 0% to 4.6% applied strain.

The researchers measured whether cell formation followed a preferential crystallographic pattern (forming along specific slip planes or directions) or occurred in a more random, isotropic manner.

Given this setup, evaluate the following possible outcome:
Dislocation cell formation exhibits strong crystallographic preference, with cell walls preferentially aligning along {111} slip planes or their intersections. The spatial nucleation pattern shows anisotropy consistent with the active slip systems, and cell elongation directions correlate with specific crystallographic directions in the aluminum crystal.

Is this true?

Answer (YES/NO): NO